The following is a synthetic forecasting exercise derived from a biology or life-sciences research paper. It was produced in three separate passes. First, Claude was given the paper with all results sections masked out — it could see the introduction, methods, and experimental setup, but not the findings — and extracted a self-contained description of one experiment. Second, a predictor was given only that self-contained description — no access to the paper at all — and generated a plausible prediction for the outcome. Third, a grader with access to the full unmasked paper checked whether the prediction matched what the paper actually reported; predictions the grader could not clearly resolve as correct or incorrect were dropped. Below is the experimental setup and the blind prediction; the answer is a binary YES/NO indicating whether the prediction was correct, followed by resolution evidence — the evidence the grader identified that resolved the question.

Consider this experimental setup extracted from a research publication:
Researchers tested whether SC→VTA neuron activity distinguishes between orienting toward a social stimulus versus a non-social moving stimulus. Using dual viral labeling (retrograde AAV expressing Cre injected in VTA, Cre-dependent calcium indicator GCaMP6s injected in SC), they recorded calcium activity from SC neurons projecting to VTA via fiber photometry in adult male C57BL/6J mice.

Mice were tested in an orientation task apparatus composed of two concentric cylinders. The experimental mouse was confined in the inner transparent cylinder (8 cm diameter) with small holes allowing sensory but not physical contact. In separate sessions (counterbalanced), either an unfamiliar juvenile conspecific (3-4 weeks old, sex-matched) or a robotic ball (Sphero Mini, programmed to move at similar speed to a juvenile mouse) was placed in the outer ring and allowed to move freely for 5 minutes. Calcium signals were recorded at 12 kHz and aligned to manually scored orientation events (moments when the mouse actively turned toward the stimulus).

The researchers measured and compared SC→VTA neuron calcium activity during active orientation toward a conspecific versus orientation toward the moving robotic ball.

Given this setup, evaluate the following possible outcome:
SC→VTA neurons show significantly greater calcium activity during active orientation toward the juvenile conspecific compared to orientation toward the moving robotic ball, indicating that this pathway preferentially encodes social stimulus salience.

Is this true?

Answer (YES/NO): NO